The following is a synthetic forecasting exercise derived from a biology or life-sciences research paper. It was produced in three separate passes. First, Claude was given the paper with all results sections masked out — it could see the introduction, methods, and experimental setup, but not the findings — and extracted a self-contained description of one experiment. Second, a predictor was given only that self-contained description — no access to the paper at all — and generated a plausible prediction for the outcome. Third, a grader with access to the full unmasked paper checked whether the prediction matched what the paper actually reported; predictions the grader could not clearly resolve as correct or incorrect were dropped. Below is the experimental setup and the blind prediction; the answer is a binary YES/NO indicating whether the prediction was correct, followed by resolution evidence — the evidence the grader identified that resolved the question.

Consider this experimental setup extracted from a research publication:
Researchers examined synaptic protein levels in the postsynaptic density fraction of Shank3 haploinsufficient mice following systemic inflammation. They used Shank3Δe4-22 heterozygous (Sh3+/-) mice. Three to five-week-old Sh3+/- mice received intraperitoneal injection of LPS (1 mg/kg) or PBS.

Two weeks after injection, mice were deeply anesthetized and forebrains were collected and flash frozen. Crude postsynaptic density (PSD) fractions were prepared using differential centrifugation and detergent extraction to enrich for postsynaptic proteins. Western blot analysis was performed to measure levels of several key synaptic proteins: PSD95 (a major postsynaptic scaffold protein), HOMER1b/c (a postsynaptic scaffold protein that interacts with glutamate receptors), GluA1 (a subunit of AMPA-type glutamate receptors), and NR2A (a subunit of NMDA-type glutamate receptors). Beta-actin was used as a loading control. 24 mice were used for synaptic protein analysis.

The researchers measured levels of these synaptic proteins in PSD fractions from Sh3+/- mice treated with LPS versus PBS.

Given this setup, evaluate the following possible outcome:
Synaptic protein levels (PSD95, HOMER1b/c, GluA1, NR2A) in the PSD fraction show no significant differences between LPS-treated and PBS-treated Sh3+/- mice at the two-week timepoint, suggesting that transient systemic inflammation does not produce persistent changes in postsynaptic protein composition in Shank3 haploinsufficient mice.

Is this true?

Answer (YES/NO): NO